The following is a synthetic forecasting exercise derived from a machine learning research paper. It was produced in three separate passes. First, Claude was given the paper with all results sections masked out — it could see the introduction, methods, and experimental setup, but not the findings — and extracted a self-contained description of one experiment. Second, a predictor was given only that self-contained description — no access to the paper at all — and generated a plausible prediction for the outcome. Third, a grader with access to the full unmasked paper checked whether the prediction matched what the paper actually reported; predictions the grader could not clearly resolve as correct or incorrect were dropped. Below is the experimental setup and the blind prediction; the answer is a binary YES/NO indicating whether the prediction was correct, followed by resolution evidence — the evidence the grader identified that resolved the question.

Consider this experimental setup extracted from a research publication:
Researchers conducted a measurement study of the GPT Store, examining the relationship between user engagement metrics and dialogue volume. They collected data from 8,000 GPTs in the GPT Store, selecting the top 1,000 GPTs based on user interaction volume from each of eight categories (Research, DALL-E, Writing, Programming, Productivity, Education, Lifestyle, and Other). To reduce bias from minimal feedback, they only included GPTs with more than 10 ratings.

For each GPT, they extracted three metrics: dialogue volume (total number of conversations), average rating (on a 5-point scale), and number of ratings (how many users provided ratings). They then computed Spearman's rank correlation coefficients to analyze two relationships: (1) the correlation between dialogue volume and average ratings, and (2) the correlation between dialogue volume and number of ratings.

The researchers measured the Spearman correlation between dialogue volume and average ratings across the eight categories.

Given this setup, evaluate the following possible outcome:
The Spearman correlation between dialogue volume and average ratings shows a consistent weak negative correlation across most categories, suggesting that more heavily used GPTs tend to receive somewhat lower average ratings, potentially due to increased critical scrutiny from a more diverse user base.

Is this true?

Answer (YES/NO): NO